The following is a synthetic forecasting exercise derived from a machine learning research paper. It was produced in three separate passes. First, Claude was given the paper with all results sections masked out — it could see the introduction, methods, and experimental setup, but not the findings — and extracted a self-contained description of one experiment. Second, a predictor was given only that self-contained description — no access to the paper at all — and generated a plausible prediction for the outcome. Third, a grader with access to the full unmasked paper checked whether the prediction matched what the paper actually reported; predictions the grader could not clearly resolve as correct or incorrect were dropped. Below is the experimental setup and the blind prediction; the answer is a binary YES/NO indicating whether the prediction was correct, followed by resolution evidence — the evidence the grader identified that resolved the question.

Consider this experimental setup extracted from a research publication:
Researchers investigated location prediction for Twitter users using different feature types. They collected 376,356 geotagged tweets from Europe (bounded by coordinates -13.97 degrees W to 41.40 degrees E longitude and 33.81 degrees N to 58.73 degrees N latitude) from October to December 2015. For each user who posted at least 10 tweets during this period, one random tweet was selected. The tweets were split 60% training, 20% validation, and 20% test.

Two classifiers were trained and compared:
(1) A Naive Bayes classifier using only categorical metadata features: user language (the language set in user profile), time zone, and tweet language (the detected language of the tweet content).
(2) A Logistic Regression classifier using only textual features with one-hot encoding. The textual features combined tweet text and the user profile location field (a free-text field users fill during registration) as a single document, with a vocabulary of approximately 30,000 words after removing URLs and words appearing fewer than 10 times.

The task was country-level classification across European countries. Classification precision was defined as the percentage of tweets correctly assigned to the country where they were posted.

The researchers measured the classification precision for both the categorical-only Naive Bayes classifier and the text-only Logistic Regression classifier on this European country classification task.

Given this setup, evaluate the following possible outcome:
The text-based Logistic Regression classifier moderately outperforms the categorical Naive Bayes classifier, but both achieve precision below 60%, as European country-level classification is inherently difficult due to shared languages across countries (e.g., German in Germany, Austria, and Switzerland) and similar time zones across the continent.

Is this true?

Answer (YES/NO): NO